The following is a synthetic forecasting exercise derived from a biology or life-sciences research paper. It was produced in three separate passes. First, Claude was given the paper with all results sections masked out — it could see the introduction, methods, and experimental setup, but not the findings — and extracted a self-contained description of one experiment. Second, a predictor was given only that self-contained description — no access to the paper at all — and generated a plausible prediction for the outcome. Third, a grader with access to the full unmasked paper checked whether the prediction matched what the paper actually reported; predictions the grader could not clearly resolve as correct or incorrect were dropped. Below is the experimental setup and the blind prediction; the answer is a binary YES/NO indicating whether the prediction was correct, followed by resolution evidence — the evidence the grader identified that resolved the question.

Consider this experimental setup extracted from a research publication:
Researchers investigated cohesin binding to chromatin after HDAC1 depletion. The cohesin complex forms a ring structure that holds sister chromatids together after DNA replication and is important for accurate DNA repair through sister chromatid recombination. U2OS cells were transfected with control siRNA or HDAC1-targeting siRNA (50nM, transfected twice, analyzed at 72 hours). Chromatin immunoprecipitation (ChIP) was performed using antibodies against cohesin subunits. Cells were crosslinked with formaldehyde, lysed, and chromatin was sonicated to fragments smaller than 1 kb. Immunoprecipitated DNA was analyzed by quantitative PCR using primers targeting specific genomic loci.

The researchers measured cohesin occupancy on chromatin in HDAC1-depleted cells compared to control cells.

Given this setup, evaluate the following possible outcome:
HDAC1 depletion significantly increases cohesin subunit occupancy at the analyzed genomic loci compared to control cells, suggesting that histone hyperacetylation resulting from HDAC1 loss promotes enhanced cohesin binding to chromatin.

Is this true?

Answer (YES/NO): NO